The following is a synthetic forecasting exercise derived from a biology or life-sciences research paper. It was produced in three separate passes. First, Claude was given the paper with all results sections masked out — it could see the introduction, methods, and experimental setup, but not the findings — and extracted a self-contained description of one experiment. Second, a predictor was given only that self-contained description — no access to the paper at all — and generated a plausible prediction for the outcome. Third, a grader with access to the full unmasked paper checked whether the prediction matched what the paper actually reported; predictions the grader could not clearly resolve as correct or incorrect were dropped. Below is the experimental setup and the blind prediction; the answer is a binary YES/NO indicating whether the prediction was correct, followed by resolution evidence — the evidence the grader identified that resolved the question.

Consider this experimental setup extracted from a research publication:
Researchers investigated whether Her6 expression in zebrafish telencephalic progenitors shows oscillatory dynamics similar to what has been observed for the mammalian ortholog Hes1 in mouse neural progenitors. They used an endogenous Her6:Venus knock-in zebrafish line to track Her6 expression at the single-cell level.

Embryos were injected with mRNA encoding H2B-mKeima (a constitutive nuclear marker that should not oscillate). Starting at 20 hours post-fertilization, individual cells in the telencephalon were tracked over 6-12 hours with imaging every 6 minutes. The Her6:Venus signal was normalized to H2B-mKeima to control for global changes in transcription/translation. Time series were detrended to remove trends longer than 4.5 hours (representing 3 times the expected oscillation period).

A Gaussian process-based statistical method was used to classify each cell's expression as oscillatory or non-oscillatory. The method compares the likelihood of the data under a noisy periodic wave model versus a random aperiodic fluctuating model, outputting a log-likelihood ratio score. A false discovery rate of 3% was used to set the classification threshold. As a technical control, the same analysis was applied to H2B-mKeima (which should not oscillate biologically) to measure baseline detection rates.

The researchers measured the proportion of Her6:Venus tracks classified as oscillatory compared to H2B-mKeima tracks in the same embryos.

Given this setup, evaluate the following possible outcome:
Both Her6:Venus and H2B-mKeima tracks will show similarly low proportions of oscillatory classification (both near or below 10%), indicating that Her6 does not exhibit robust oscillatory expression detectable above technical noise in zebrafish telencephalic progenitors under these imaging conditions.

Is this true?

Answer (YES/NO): NO